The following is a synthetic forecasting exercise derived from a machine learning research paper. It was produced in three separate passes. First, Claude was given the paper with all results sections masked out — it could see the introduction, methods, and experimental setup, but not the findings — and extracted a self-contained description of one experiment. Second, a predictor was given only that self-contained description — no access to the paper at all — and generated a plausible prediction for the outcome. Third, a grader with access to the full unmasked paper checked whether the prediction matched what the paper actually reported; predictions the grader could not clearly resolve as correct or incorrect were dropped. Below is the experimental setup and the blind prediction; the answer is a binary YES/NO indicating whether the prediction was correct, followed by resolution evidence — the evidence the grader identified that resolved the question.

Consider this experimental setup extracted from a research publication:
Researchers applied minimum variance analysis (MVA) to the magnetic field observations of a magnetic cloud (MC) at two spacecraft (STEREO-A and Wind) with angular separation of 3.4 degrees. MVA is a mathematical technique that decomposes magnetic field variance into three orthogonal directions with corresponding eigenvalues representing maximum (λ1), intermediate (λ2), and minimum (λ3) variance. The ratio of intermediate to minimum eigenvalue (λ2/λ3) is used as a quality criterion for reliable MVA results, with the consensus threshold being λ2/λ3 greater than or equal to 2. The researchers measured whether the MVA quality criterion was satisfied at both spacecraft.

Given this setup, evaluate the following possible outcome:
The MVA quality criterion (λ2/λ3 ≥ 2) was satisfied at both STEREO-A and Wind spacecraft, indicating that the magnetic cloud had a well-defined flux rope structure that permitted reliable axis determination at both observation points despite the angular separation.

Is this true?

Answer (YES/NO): YES